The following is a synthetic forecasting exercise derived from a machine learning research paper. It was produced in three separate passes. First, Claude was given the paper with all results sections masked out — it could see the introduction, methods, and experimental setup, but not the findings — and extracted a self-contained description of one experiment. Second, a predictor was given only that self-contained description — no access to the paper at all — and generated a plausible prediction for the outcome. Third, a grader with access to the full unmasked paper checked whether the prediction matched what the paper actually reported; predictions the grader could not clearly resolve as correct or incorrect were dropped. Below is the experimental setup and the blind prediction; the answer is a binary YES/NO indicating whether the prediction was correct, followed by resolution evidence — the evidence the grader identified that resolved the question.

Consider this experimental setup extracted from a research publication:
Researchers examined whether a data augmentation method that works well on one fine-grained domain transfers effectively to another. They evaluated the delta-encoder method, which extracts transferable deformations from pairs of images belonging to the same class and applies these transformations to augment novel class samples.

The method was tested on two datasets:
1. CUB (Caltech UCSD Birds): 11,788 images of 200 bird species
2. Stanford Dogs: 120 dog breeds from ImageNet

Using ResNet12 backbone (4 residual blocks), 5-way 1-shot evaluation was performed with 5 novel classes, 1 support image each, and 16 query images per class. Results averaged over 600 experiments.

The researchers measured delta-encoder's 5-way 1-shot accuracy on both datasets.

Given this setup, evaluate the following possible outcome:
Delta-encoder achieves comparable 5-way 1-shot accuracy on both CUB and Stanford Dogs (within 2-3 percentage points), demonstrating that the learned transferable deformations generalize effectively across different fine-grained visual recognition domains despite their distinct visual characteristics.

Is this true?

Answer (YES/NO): NO